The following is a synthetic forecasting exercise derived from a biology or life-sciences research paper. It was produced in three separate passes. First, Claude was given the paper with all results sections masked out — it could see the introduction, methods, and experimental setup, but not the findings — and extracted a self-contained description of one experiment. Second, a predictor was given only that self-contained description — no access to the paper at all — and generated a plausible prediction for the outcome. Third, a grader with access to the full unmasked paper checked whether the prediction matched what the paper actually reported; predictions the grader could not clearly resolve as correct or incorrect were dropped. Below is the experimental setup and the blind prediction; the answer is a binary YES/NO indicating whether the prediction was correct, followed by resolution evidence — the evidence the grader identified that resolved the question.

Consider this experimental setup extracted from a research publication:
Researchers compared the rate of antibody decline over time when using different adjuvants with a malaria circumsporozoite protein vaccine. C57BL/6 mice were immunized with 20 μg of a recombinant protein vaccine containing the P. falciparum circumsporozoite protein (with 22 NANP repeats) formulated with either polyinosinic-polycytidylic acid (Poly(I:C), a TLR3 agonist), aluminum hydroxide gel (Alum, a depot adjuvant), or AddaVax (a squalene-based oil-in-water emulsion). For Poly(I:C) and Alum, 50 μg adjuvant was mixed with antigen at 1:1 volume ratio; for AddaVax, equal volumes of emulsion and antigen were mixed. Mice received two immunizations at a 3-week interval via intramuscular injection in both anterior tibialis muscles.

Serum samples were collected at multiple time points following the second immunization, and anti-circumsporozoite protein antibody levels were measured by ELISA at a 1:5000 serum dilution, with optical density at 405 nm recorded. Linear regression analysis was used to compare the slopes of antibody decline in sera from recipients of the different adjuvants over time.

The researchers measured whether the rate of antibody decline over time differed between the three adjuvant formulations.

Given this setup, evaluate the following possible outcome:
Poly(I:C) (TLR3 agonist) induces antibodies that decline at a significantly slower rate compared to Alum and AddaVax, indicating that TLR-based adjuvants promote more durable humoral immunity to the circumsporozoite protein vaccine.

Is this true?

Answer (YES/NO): NO